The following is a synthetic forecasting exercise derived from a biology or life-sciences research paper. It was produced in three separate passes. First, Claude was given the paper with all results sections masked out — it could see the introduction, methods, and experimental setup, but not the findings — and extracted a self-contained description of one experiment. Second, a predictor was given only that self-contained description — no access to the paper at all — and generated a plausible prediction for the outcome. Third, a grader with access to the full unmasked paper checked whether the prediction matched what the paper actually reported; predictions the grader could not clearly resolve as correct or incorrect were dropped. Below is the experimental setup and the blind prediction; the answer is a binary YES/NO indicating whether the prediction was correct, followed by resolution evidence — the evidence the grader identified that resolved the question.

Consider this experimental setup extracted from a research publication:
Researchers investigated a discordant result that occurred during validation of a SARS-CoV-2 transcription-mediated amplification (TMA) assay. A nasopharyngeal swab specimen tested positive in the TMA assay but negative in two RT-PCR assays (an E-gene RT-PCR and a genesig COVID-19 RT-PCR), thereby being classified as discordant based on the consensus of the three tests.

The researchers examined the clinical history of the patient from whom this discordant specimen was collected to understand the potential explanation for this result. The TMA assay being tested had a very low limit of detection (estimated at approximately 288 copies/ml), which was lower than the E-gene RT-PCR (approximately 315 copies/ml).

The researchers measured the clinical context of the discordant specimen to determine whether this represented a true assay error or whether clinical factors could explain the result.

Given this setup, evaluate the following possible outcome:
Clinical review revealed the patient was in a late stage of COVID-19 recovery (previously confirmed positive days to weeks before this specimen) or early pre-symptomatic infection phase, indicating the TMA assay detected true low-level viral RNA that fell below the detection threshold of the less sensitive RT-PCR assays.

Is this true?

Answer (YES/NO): YES